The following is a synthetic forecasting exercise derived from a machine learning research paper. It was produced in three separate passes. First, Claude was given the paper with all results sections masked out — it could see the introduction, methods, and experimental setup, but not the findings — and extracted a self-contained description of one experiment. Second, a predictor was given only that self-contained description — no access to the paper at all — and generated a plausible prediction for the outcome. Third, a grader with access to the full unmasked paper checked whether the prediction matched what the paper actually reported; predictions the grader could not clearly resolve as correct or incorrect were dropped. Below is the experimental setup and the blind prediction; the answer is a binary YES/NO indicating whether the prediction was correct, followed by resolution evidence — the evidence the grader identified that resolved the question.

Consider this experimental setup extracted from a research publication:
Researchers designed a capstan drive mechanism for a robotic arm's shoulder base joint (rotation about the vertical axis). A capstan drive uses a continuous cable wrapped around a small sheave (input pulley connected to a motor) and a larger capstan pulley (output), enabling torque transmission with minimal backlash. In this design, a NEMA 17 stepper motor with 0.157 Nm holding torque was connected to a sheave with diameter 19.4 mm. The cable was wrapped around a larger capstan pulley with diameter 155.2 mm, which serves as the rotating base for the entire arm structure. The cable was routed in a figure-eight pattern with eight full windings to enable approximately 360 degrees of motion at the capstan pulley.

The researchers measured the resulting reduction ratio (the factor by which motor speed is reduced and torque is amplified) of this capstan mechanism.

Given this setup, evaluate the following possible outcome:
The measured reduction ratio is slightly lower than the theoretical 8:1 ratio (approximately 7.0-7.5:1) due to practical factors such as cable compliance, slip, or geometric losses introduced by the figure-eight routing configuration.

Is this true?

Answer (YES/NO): NO